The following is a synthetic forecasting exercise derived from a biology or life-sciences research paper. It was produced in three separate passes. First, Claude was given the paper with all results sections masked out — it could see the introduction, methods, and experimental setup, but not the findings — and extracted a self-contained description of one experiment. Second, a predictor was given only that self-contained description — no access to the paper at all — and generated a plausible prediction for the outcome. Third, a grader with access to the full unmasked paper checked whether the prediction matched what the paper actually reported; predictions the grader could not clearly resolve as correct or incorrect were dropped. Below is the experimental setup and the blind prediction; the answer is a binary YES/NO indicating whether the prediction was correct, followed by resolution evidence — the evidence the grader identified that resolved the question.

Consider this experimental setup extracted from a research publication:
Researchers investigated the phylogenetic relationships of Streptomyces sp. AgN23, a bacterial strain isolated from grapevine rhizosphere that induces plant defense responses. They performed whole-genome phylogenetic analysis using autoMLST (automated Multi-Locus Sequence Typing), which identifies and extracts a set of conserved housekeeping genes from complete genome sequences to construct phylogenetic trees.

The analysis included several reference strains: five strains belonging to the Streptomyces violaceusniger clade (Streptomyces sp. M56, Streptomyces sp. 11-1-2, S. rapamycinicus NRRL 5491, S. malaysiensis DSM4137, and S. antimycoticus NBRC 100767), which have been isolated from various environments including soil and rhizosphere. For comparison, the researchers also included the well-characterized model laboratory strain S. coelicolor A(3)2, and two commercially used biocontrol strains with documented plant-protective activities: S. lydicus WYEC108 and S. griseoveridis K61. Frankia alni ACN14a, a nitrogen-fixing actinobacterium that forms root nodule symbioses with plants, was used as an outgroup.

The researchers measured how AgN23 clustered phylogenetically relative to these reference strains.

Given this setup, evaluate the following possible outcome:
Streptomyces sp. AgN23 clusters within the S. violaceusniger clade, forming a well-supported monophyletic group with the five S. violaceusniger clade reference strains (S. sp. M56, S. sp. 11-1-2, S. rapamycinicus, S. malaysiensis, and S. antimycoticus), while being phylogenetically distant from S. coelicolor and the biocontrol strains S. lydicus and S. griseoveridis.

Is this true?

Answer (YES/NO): YES